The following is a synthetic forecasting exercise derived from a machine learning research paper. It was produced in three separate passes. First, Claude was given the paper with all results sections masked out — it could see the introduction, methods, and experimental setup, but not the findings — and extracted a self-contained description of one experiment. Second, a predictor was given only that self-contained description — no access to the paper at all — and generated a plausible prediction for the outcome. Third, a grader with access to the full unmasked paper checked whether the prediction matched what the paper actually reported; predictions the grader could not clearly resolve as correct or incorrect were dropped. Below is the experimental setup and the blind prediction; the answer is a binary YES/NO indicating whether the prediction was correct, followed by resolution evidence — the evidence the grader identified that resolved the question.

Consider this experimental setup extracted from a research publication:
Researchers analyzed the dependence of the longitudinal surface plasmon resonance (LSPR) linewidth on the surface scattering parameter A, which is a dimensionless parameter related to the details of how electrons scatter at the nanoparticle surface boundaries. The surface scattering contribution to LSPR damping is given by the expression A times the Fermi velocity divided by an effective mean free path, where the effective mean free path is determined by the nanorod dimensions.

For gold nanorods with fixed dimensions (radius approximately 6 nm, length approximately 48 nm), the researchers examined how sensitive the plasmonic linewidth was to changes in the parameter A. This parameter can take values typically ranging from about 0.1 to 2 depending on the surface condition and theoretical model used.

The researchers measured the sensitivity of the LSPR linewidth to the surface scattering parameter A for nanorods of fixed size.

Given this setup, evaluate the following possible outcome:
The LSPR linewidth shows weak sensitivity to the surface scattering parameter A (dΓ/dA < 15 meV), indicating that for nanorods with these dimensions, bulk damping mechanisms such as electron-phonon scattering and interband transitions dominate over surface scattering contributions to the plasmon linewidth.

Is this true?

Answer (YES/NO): NO